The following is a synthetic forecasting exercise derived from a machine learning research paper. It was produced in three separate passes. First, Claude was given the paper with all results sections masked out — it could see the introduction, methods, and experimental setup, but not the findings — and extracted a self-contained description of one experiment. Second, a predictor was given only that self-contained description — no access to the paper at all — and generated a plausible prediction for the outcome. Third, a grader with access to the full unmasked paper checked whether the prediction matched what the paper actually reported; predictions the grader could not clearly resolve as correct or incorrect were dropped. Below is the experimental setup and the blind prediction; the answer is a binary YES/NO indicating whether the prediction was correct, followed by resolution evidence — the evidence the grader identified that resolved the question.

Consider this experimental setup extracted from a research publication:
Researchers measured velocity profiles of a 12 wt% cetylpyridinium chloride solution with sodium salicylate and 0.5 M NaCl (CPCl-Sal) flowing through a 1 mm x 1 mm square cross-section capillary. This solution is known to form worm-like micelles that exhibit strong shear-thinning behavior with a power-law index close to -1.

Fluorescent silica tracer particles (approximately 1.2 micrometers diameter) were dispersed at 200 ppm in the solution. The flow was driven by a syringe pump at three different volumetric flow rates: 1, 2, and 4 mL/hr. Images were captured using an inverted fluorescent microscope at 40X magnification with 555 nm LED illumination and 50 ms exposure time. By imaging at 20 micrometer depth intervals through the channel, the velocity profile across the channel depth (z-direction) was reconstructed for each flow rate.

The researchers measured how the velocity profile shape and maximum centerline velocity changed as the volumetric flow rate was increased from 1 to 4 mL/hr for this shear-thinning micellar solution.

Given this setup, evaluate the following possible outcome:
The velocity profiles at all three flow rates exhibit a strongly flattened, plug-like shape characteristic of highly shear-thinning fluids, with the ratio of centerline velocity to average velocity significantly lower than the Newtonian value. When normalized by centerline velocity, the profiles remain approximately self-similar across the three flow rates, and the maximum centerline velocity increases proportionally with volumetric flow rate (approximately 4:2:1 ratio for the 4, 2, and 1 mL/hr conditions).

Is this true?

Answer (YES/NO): YES